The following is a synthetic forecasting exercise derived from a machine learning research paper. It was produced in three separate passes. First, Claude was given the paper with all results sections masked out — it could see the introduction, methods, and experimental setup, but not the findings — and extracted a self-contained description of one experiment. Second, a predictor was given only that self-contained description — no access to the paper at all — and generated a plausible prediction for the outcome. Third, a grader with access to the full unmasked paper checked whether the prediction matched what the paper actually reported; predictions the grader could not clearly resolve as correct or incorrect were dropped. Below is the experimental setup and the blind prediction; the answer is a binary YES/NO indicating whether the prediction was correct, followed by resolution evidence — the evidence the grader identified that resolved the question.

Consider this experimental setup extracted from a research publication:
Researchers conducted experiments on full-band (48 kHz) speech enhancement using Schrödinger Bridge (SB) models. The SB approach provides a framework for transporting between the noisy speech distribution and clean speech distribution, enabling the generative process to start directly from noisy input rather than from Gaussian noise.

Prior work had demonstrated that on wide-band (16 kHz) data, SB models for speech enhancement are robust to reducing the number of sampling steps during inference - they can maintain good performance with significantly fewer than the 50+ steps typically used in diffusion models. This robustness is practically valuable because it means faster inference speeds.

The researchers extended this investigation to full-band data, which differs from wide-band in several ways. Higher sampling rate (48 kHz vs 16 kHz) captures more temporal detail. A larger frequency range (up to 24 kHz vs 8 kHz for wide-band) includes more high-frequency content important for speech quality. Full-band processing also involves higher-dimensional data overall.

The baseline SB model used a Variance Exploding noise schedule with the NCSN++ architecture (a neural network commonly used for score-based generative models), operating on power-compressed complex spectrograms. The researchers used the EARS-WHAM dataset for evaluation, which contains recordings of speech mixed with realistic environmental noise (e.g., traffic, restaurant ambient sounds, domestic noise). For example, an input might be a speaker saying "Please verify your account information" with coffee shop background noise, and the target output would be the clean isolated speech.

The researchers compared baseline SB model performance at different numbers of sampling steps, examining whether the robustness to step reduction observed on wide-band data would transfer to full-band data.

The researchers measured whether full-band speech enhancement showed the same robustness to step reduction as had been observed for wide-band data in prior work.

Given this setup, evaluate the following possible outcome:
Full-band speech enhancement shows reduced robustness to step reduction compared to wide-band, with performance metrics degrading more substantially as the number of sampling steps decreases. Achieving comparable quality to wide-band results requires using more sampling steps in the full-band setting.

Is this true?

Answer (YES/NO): YES